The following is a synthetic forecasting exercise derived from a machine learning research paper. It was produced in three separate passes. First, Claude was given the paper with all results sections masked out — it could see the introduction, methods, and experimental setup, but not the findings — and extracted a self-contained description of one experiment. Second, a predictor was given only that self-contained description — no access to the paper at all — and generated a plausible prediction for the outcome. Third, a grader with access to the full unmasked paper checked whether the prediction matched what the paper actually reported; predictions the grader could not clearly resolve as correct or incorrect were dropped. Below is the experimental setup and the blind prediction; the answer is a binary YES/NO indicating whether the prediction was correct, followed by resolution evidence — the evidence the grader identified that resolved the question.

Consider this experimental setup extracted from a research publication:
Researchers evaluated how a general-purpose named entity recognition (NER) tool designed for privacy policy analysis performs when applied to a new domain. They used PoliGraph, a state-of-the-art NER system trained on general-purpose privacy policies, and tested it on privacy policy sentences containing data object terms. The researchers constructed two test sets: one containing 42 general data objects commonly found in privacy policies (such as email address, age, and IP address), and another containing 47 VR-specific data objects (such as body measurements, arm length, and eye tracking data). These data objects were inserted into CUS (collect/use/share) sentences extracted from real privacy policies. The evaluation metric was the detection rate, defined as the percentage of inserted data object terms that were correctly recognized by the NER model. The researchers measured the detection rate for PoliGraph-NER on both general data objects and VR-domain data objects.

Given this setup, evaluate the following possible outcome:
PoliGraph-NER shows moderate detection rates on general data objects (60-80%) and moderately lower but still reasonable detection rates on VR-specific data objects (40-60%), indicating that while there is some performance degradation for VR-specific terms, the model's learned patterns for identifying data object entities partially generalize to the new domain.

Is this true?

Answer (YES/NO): NO